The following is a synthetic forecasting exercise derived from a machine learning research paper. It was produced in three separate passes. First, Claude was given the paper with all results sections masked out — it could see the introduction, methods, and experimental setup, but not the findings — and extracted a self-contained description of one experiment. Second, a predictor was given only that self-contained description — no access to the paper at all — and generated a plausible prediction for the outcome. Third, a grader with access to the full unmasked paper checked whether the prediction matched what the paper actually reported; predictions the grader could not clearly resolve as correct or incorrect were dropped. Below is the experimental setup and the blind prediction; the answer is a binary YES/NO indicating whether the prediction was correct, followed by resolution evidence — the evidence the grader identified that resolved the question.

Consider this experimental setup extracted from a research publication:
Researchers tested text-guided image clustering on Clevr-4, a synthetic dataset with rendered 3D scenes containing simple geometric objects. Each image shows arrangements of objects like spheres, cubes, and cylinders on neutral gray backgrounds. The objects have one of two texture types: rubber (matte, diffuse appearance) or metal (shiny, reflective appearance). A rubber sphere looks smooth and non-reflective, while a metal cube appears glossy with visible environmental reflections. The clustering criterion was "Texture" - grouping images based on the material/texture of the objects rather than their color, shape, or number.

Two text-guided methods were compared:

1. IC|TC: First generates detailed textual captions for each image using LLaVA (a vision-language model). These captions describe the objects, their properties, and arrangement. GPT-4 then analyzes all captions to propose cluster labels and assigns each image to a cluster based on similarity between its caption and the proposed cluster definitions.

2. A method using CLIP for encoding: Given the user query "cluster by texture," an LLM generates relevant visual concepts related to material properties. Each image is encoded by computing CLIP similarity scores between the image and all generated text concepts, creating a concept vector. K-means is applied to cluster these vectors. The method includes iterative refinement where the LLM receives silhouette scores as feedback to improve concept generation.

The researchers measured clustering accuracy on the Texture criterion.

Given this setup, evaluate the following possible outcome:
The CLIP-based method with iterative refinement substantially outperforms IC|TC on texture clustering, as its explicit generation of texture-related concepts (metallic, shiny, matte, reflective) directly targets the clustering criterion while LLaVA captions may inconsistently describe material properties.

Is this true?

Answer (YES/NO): NO